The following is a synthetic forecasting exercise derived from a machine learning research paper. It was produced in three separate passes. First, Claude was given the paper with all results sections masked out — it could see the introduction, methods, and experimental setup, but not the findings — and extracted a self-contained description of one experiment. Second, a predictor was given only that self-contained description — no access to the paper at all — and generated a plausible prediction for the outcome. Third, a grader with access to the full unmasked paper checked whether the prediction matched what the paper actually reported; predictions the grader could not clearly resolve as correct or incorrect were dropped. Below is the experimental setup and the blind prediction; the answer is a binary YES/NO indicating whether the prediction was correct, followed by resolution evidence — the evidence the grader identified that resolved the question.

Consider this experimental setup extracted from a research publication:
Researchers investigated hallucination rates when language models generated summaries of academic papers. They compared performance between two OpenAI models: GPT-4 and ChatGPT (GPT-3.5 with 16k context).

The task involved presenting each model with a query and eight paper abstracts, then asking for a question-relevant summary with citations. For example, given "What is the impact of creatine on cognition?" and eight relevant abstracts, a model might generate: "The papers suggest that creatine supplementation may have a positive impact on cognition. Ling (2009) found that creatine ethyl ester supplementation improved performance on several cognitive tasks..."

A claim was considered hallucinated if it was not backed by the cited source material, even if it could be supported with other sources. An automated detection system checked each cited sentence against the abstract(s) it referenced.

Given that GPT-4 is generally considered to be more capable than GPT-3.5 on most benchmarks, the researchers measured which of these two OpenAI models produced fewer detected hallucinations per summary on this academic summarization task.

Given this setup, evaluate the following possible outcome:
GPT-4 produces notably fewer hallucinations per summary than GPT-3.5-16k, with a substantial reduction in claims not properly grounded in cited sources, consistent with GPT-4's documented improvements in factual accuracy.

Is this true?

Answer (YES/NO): NO